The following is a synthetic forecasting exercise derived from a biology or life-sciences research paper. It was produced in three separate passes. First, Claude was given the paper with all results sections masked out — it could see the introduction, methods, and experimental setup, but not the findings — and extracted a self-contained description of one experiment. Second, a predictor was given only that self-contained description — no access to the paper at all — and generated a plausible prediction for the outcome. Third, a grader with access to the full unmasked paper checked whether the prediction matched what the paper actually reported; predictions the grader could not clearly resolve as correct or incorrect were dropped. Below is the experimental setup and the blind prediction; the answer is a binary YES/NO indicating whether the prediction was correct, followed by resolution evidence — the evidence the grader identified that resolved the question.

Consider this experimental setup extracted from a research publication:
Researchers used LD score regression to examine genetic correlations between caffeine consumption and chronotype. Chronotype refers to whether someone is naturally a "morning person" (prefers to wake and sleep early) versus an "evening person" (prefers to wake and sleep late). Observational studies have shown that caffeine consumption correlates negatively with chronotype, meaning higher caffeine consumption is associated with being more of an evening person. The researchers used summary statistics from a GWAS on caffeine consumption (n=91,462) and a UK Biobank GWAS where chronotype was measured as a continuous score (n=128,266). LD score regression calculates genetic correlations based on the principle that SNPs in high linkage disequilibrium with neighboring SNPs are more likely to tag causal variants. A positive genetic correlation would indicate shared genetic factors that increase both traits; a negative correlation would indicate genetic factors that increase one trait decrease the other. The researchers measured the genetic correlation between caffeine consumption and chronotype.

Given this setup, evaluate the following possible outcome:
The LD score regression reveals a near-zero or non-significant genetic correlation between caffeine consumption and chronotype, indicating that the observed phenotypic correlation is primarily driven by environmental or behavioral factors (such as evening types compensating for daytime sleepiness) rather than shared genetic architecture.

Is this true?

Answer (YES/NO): YES